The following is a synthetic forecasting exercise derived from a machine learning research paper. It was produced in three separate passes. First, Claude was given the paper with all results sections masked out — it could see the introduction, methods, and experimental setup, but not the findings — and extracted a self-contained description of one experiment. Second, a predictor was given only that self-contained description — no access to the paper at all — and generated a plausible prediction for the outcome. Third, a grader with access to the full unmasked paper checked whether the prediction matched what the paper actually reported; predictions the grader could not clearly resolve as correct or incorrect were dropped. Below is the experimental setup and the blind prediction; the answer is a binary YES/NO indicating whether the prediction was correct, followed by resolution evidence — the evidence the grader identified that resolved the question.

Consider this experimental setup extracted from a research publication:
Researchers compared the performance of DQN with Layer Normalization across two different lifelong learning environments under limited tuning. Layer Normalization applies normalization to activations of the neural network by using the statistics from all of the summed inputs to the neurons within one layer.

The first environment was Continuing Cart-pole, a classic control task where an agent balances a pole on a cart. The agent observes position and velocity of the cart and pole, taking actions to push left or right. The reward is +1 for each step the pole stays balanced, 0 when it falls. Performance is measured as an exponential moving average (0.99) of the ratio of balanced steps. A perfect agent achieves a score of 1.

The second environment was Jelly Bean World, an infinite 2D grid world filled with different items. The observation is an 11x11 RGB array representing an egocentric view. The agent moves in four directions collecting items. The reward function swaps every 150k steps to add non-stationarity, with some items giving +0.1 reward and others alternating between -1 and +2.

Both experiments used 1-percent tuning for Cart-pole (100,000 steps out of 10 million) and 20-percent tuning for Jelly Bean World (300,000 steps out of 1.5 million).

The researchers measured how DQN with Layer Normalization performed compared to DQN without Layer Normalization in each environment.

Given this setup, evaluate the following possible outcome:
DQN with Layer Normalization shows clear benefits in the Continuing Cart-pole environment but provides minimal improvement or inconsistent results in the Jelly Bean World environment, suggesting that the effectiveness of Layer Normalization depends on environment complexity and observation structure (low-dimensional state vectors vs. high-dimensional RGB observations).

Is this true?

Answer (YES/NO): NO